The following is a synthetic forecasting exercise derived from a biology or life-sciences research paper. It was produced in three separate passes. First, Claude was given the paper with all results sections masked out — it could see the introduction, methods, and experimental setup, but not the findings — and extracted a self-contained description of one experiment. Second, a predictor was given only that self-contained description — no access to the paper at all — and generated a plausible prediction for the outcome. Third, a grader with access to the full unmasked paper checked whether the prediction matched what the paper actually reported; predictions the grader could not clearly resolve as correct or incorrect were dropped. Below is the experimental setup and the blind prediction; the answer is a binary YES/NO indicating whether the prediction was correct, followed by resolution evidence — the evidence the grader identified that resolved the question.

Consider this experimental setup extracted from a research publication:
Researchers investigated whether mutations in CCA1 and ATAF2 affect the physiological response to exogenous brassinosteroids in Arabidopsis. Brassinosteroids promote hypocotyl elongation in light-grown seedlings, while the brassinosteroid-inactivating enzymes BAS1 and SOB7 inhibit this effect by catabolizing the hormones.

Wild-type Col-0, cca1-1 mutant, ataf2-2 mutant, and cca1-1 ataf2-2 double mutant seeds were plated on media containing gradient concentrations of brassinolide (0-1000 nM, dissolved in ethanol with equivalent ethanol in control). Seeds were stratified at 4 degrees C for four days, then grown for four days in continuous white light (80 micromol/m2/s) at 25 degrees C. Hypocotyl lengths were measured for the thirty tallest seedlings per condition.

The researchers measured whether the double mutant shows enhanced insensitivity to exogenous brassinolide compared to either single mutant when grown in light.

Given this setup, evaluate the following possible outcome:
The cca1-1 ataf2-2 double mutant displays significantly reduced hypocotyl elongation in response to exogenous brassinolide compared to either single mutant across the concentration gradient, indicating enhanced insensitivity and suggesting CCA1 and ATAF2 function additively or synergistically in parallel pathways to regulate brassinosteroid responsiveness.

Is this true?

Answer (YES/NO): YES